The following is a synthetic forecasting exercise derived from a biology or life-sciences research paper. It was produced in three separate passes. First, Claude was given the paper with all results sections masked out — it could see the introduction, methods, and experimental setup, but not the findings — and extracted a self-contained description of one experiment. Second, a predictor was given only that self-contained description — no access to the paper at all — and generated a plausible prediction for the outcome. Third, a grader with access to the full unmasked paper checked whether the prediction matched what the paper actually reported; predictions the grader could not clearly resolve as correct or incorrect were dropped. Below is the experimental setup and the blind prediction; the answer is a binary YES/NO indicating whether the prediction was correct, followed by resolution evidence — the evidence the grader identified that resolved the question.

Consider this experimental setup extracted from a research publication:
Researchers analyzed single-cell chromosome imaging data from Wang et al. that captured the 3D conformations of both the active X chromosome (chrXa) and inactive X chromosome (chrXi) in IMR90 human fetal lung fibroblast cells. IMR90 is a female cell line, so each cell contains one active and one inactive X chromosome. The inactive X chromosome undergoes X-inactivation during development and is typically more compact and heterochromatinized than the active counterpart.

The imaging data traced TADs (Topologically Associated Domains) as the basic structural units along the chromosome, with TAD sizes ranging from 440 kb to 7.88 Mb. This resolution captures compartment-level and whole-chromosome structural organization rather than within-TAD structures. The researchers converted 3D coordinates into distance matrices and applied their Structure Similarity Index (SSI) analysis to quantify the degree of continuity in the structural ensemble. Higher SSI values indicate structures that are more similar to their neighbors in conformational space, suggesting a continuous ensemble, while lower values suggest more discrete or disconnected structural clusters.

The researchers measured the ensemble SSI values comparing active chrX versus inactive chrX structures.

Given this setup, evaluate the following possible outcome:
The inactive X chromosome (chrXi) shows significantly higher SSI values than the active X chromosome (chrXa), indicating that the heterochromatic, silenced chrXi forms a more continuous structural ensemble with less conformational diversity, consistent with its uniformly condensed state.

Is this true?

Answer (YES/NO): YES